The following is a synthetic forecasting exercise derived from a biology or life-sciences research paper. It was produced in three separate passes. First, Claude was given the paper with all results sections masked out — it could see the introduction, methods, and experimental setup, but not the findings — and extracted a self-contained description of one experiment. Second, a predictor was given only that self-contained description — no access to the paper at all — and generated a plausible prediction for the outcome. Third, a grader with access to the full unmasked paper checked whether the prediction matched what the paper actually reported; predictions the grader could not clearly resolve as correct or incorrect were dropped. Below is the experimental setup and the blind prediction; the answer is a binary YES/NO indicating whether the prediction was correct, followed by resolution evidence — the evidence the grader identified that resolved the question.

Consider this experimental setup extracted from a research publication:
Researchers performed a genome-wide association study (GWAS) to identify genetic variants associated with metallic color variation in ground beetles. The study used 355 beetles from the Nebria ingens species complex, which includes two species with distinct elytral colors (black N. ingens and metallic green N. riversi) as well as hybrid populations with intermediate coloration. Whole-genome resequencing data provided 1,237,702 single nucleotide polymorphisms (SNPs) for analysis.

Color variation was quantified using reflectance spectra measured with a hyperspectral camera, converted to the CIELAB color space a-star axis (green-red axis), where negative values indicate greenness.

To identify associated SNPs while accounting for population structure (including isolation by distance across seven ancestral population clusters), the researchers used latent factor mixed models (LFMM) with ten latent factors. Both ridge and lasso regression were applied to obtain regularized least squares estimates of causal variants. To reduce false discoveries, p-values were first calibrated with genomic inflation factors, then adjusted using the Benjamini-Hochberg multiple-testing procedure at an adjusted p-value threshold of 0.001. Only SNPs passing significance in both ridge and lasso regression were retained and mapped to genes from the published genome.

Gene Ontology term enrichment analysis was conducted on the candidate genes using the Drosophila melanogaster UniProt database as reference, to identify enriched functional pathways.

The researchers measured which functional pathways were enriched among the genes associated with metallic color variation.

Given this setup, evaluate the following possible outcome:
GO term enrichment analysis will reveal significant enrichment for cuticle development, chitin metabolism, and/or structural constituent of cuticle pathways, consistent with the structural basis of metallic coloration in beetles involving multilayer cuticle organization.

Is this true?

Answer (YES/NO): NO